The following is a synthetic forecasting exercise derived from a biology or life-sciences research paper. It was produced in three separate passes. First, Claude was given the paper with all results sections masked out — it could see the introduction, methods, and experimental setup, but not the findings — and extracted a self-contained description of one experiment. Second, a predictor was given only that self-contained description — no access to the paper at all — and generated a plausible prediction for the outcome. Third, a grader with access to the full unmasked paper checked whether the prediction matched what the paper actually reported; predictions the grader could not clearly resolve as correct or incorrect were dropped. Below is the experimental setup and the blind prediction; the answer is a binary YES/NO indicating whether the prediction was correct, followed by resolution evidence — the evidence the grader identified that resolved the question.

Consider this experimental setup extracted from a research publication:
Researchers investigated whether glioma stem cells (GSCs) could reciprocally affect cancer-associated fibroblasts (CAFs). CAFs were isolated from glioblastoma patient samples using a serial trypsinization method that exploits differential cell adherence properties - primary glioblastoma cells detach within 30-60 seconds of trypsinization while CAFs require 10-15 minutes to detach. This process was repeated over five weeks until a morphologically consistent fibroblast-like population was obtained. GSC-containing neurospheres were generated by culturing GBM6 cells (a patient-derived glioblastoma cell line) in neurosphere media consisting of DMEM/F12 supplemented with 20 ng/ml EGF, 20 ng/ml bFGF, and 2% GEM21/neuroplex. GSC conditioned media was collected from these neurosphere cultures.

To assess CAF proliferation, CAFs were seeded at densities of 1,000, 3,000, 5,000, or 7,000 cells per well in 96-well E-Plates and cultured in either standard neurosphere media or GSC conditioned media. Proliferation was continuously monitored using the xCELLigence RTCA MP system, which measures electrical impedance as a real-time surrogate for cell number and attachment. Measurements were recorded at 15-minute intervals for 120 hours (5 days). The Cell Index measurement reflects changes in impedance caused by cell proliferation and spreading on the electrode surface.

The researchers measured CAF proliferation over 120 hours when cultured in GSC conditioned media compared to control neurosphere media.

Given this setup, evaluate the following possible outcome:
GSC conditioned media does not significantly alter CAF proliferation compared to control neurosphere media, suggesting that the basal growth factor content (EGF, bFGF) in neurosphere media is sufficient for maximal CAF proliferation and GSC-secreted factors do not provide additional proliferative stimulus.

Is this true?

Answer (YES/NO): NO